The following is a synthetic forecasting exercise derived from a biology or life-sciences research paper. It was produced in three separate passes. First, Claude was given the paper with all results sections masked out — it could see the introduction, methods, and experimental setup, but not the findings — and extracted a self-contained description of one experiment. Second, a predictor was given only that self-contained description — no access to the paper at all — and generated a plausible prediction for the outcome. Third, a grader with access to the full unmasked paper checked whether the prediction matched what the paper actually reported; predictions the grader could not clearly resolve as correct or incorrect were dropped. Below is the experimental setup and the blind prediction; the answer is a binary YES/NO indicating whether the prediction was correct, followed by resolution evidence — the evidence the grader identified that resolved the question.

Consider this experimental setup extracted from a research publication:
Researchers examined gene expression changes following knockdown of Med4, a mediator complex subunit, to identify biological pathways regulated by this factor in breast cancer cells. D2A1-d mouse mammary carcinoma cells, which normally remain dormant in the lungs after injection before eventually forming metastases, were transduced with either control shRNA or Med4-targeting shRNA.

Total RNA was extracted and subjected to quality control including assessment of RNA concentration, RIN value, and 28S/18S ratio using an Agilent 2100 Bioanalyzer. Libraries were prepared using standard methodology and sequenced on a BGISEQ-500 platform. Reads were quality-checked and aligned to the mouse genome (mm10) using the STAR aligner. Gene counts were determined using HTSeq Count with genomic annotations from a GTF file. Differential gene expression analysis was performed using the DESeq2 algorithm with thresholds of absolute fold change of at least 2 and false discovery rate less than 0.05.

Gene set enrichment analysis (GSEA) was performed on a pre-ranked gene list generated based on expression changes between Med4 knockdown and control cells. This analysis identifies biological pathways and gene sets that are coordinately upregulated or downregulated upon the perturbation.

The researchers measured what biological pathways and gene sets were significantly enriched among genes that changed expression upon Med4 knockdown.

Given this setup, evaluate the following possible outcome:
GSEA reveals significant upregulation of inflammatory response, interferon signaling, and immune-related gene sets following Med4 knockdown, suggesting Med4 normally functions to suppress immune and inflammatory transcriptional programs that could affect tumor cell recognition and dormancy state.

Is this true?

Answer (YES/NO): NO